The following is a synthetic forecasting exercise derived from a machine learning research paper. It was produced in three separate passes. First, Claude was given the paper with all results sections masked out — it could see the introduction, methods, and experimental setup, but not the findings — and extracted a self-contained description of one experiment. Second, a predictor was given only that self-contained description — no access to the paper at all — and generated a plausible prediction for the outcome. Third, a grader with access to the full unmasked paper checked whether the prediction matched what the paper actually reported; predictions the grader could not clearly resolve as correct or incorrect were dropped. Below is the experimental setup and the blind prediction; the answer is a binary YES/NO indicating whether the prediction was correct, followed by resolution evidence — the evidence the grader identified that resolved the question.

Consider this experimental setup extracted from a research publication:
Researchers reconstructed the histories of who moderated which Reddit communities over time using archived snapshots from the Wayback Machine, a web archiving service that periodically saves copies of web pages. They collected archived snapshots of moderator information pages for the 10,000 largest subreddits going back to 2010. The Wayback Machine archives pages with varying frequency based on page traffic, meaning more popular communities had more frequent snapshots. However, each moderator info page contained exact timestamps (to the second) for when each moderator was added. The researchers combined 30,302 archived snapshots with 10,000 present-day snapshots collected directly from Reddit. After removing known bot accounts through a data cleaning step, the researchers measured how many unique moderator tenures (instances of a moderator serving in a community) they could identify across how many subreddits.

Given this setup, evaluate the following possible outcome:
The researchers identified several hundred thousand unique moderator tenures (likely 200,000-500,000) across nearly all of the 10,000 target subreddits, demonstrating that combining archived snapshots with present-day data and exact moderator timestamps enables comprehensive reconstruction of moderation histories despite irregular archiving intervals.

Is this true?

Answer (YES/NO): NO